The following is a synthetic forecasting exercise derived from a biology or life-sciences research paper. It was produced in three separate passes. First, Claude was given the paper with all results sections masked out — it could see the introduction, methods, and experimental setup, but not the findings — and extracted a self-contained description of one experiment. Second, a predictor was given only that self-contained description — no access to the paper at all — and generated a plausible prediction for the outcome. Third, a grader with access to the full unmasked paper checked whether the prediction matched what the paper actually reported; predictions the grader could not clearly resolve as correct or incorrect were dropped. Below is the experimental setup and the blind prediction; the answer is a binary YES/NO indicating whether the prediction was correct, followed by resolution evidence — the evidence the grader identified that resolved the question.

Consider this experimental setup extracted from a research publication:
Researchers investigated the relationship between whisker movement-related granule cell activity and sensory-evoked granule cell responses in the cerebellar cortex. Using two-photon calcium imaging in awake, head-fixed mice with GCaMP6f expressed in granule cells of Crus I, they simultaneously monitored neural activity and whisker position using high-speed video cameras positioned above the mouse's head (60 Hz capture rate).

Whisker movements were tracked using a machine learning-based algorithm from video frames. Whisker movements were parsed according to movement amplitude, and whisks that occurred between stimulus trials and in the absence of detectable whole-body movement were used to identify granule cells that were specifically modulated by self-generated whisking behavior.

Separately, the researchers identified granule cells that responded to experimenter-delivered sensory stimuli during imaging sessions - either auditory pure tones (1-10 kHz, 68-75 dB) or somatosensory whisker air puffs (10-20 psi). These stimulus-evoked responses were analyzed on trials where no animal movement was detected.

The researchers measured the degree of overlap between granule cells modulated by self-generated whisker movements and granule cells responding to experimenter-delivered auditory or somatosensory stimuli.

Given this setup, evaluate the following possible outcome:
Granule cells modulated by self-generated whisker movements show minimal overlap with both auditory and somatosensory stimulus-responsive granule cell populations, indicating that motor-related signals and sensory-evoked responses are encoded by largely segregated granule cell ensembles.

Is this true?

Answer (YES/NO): YES